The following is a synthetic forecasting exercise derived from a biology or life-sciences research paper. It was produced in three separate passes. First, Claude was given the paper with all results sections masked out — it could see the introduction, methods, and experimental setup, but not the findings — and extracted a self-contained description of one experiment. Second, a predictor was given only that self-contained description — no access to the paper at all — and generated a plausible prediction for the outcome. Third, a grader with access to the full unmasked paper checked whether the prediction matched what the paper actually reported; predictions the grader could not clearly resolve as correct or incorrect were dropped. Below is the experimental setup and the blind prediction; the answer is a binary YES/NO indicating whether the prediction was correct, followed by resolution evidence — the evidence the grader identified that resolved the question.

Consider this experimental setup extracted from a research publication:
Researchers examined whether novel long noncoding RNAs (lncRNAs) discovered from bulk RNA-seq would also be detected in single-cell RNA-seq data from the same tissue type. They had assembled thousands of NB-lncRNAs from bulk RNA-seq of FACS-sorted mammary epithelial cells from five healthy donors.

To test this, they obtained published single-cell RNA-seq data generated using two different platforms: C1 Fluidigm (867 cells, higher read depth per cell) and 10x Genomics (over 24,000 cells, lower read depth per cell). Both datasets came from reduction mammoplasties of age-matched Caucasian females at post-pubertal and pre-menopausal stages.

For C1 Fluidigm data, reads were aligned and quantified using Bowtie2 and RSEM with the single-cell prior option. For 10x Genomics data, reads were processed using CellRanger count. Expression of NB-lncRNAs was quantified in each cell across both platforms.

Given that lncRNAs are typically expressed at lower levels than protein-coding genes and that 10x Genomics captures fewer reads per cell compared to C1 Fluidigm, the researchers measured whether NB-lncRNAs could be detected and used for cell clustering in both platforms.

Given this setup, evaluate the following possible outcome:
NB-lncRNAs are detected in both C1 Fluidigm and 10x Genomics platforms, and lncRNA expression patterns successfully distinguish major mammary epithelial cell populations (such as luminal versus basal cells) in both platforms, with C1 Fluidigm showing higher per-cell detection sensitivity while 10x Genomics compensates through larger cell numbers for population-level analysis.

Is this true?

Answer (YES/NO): YES